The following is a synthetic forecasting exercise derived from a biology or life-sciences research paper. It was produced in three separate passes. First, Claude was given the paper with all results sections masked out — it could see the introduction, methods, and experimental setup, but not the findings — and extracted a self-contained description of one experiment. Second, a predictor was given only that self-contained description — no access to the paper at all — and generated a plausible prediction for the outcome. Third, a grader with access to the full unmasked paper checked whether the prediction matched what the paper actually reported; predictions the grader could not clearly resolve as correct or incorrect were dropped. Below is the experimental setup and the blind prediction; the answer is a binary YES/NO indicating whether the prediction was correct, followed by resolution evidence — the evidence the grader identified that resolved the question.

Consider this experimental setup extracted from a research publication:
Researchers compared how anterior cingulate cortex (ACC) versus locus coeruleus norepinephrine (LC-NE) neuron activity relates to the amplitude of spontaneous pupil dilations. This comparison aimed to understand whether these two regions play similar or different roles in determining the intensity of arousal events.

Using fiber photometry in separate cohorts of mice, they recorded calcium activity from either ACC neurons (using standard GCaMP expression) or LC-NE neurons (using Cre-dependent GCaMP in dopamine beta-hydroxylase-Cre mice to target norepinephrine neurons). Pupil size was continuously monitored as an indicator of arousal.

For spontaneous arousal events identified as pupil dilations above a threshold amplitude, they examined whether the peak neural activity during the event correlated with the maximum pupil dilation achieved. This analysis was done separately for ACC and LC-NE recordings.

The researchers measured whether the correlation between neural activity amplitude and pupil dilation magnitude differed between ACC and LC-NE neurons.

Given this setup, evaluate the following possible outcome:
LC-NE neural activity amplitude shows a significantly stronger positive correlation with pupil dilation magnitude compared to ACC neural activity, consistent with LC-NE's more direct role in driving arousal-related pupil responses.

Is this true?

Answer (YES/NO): NO